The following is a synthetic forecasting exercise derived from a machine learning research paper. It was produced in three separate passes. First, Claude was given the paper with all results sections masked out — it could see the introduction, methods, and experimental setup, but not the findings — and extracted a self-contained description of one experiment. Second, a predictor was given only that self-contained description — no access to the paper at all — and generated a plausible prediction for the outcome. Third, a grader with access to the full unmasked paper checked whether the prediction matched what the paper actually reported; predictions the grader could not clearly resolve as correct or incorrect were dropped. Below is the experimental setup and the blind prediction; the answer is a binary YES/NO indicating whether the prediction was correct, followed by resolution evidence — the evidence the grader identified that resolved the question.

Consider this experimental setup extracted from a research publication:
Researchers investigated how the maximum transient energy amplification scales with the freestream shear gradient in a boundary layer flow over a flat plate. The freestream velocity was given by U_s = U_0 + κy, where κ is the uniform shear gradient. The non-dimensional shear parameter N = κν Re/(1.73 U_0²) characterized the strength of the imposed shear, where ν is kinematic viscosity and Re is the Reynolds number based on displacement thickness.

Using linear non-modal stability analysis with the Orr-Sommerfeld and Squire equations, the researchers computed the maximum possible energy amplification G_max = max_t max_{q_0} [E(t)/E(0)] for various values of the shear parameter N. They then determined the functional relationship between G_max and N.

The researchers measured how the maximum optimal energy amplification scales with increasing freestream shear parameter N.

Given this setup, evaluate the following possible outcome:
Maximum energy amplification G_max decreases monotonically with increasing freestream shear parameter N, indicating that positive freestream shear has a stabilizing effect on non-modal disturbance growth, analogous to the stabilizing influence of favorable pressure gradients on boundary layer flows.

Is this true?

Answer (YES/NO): NO